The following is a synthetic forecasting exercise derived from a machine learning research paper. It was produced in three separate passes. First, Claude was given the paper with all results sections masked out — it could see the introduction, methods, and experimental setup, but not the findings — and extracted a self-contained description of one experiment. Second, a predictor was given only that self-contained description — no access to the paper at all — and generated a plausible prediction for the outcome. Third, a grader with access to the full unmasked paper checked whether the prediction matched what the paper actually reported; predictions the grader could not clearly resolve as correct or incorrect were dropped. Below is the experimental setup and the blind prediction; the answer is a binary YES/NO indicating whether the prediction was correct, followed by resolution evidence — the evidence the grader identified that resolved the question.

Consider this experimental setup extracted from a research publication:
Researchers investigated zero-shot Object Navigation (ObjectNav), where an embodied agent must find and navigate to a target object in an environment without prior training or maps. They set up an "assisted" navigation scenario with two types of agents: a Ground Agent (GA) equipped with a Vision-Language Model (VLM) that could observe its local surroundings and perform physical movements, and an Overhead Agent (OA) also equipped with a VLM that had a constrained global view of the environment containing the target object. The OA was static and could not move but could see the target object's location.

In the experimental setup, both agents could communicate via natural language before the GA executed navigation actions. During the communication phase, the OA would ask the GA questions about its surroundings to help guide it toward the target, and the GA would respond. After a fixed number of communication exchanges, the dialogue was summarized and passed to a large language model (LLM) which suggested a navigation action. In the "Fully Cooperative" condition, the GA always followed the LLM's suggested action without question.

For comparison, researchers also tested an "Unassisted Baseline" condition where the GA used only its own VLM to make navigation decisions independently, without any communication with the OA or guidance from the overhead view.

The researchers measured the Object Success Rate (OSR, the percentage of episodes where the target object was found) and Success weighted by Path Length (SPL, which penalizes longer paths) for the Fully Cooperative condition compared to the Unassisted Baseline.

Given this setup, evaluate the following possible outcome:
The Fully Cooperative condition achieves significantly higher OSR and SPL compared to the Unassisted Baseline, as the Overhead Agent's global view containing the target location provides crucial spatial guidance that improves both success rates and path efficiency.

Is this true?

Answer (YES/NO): NO